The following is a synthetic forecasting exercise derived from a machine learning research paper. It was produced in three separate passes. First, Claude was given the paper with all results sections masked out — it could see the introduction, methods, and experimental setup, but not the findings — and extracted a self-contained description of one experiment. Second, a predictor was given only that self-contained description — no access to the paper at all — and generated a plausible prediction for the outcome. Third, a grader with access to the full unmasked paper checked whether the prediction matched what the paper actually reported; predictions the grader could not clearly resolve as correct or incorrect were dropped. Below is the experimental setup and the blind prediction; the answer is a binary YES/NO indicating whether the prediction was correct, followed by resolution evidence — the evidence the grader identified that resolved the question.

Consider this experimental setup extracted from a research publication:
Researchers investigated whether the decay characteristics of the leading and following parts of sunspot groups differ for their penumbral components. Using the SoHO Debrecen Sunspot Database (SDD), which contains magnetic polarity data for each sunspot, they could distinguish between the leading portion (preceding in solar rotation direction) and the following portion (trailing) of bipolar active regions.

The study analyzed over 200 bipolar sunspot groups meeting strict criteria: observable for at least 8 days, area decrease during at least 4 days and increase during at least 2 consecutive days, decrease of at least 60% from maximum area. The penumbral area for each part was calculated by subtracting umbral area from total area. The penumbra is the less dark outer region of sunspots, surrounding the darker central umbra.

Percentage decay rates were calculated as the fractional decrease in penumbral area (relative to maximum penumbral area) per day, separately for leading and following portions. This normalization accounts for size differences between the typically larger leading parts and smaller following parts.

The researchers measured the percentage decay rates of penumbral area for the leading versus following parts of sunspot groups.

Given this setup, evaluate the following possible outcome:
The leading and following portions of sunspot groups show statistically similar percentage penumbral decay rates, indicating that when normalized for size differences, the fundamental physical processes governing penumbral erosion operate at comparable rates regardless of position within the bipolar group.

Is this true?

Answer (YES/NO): NO